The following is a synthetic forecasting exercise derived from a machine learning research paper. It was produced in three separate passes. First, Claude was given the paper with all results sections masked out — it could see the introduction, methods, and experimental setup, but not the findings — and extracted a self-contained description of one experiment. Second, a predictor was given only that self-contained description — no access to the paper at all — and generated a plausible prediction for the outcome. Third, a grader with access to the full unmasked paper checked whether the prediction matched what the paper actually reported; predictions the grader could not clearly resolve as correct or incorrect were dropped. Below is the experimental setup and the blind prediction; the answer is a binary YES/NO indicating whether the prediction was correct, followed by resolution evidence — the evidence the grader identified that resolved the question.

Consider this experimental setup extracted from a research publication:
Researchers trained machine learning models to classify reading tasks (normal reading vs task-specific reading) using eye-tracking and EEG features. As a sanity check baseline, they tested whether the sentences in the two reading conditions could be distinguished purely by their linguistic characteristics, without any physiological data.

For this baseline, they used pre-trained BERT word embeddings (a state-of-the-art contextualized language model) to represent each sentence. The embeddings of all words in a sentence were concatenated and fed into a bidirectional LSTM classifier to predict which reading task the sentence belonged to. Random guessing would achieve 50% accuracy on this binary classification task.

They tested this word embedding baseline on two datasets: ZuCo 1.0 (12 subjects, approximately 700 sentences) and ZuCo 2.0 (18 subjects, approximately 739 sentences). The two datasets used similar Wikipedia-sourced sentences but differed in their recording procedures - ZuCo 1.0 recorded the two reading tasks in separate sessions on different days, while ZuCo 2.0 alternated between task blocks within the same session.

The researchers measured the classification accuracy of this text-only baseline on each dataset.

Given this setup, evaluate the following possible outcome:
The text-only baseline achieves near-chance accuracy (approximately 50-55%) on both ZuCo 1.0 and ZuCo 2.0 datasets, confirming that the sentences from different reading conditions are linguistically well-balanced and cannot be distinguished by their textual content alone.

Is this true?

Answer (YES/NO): NO